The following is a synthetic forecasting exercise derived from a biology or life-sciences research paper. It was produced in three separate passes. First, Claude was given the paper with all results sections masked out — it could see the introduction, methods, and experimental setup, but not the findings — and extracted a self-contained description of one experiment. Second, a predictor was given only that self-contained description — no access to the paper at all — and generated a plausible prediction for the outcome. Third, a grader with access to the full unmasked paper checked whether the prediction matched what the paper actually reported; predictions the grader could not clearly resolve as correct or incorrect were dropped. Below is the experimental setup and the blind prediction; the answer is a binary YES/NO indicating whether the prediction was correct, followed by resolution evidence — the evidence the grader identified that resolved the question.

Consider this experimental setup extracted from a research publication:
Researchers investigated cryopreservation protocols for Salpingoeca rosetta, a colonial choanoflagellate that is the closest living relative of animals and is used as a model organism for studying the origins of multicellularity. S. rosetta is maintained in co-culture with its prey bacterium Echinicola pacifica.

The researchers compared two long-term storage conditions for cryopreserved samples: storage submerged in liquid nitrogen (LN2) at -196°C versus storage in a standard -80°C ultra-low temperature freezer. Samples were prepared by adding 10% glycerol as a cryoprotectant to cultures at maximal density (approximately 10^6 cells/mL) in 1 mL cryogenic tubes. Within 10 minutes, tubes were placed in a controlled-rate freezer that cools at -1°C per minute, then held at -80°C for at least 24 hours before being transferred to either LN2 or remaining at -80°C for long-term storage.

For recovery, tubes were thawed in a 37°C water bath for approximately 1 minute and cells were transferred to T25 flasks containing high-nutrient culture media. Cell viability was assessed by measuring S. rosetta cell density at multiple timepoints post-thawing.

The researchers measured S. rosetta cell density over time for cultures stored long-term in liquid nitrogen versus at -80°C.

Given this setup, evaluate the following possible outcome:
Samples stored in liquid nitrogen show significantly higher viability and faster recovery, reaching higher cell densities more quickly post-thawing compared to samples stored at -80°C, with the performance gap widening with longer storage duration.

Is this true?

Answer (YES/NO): NO